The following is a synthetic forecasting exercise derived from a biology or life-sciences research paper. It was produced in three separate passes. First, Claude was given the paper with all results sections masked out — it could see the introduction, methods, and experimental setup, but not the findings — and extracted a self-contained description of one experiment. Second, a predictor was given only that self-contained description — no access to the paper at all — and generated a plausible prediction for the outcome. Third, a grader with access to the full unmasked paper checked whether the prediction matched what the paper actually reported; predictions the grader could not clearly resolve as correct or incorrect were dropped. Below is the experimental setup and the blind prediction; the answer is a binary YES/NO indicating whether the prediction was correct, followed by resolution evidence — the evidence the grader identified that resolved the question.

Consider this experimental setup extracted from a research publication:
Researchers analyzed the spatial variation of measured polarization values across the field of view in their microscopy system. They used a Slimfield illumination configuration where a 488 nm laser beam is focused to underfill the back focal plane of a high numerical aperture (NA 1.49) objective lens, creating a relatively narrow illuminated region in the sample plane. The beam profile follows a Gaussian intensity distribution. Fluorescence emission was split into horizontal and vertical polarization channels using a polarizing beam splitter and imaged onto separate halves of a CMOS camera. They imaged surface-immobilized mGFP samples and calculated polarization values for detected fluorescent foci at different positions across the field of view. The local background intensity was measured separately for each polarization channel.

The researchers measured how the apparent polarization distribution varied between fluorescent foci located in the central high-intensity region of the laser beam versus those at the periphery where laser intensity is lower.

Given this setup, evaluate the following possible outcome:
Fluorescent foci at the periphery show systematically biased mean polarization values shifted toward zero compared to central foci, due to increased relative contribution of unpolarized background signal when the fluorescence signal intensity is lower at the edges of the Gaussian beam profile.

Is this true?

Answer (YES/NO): NO